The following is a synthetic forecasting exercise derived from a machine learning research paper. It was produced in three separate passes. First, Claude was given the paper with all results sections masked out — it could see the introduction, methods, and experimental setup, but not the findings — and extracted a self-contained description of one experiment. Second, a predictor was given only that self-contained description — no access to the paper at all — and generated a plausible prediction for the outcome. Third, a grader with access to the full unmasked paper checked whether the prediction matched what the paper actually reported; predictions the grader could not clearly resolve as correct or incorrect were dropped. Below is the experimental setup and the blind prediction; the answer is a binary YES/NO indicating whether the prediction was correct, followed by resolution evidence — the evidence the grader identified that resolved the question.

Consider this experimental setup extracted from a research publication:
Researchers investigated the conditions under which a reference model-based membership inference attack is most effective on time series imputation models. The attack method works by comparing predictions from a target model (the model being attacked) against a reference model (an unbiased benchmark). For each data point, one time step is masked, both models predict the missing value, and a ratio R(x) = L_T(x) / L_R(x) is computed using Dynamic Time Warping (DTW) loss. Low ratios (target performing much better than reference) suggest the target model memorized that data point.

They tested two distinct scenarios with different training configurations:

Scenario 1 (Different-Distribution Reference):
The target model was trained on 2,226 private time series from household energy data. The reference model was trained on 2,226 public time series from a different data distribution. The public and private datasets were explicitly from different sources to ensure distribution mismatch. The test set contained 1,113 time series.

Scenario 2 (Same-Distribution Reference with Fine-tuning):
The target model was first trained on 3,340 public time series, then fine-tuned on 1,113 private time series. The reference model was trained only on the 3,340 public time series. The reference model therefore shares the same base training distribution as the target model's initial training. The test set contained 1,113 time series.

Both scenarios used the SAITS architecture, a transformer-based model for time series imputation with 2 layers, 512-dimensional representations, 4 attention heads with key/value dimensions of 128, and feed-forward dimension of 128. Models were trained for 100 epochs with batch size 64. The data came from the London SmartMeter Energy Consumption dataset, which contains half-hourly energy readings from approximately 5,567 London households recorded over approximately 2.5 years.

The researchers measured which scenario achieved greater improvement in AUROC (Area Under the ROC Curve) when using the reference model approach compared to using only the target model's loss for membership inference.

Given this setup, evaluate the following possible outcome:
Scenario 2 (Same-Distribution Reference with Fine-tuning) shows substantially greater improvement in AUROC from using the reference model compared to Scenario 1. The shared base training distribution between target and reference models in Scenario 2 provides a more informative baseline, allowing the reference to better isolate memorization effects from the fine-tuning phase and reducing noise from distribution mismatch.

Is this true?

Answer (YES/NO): YES